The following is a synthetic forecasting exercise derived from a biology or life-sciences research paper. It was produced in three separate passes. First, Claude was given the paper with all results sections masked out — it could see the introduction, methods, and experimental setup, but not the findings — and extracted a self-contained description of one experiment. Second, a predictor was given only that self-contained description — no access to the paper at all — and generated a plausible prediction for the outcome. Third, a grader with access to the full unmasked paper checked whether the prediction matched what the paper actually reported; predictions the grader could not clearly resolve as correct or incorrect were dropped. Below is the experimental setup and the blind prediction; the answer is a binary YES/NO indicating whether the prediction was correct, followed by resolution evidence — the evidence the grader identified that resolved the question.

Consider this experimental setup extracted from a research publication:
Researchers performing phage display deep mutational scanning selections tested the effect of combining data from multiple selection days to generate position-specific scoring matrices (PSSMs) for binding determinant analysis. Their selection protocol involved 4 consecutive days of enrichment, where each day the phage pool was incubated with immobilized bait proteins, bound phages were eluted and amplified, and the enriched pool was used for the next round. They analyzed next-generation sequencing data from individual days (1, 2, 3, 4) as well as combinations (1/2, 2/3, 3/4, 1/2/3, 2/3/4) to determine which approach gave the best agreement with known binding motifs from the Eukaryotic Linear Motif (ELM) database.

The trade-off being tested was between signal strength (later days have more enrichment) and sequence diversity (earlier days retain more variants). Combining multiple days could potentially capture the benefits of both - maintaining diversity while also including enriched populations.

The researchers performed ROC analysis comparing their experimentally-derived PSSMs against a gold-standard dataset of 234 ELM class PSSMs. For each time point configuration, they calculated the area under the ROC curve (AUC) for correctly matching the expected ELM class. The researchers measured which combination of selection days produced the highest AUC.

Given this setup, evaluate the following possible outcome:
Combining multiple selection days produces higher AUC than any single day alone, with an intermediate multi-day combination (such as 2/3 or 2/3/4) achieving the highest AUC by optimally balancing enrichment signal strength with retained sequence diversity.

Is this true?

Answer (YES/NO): YES